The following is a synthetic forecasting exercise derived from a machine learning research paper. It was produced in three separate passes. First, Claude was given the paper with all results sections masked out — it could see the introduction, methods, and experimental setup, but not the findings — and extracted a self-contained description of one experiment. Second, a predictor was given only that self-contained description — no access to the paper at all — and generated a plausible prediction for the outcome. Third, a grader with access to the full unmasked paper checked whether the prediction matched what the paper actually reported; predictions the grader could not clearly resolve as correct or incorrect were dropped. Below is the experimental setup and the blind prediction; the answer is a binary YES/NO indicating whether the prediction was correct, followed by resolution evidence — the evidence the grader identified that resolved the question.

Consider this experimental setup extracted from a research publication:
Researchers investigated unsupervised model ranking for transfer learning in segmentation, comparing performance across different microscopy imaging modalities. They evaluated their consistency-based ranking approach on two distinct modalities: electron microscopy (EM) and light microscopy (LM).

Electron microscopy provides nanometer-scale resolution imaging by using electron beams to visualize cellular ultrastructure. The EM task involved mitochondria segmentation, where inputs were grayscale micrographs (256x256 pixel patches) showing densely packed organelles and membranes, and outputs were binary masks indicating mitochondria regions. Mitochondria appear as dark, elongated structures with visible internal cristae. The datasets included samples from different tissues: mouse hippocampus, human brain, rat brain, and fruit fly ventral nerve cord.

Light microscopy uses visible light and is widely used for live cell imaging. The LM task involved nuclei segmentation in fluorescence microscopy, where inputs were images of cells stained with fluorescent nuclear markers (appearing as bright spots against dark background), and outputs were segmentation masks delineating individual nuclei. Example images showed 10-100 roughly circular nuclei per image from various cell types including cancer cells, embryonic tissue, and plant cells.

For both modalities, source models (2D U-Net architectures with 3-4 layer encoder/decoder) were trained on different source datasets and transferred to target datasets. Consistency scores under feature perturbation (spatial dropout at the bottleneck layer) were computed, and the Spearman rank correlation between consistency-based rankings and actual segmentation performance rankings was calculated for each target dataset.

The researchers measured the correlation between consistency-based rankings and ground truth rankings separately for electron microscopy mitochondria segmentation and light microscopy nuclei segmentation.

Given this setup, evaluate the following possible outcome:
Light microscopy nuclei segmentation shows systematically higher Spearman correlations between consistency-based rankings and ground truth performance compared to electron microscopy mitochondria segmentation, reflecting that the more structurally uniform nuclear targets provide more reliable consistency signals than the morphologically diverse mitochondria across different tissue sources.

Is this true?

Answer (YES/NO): NO